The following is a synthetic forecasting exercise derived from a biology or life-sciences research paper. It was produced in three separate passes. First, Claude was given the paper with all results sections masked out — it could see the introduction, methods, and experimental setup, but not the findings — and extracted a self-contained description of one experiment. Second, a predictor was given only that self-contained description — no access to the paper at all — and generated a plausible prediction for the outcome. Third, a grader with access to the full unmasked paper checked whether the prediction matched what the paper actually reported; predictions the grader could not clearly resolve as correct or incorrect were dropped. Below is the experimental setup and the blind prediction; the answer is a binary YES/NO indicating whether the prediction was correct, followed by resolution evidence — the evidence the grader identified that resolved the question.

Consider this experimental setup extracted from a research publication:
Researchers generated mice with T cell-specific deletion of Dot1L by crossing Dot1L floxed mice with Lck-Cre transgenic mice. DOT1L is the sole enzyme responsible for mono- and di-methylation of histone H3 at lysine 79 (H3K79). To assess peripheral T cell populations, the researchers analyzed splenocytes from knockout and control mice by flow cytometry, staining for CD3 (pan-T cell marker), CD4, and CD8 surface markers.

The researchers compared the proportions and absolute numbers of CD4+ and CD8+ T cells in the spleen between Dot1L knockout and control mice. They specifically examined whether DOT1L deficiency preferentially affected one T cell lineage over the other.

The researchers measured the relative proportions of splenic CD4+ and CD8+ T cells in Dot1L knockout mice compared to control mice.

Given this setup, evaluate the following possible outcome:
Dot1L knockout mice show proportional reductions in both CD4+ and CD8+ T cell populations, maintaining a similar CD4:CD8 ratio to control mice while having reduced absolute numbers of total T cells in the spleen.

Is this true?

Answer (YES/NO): NO